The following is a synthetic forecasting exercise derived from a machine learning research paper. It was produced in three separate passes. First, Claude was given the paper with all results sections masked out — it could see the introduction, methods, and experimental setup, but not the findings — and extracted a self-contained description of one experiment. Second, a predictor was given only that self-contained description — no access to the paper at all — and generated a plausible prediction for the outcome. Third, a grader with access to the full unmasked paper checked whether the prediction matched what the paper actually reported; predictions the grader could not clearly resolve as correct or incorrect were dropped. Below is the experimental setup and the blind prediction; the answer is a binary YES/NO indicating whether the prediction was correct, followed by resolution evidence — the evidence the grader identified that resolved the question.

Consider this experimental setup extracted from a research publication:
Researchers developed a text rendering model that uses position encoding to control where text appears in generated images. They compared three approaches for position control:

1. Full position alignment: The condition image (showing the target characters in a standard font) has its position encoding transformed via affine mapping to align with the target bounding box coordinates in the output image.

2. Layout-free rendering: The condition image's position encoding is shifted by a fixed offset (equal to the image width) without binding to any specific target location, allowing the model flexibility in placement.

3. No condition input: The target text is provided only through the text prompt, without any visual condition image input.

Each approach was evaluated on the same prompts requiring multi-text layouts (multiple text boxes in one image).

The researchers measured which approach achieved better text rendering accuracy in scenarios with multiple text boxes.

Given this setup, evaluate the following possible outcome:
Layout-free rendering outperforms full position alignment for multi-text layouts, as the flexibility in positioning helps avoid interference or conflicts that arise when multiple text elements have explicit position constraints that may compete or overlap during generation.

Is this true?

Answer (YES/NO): NO